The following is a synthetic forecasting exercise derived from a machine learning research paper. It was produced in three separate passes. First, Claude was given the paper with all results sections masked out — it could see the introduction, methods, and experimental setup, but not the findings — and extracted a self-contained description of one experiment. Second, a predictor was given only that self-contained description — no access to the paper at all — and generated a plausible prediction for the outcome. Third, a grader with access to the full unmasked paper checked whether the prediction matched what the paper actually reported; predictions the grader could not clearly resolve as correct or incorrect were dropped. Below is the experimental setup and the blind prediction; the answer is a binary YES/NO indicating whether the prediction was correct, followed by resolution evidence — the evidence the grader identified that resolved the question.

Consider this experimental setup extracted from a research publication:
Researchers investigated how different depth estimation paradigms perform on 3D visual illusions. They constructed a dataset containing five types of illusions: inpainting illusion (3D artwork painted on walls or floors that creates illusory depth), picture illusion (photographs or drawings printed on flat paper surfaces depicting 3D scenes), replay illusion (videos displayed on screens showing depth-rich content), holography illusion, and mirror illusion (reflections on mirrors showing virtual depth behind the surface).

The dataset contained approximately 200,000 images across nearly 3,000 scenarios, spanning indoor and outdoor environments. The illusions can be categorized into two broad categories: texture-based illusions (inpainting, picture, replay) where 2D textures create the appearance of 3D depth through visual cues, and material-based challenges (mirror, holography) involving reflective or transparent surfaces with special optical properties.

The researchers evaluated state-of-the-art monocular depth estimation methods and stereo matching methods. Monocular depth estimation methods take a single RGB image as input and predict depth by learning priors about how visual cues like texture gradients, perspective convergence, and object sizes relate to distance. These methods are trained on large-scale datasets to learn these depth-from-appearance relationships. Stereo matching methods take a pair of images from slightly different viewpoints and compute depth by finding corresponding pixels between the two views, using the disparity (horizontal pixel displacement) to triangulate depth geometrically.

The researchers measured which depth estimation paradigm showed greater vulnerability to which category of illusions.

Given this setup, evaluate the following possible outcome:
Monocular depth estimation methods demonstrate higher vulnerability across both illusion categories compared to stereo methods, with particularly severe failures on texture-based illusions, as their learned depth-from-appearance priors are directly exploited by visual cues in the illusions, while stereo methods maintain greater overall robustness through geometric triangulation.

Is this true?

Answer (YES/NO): NO